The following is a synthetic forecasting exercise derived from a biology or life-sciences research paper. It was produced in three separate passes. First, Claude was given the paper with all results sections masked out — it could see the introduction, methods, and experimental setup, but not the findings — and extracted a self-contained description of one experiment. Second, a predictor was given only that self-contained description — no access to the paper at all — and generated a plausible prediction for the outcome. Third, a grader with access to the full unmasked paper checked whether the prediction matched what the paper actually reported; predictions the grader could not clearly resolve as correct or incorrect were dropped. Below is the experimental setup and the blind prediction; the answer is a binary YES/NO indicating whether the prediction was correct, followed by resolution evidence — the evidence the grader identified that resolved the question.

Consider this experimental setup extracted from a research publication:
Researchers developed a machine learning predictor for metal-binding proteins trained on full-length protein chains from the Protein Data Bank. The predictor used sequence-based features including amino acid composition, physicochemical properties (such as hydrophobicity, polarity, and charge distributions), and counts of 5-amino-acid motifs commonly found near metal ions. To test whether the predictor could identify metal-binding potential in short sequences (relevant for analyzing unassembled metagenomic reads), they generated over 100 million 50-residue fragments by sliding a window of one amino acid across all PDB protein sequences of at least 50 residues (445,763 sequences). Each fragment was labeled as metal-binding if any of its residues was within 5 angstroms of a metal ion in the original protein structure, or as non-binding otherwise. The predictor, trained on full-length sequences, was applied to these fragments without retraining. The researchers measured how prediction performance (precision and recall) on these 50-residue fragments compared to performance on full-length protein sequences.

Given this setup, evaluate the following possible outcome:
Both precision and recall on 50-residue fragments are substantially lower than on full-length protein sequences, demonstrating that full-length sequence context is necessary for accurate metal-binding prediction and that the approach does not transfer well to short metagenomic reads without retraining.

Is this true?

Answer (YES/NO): NO